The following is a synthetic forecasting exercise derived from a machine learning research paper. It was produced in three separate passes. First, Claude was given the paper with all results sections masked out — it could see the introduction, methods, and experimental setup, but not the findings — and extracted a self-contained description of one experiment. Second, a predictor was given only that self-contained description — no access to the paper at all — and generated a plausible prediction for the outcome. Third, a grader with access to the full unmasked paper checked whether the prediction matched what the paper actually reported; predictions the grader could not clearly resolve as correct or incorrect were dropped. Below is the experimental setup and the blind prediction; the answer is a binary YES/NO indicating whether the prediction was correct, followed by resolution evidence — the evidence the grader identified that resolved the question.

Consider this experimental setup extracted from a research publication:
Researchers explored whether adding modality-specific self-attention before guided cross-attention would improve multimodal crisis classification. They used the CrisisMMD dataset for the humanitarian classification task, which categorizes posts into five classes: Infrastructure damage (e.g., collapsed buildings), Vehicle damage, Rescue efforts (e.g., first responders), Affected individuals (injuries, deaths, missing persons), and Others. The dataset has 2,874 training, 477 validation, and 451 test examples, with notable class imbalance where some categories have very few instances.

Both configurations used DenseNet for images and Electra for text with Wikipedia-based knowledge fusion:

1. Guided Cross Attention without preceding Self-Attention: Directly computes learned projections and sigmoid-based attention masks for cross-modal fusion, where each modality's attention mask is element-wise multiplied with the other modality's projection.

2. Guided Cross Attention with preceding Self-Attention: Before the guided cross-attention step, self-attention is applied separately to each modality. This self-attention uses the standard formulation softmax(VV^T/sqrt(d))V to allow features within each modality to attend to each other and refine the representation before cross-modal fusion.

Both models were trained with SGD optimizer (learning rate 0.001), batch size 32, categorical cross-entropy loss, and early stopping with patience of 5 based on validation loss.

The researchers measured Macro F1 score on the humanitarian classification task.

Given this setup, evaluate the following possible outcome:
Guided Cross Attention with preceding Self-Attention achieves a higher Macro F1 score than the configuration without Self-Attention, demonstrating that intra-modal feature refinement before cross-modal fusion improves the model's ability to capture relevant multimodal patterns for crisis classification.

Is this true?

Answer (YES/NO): NO